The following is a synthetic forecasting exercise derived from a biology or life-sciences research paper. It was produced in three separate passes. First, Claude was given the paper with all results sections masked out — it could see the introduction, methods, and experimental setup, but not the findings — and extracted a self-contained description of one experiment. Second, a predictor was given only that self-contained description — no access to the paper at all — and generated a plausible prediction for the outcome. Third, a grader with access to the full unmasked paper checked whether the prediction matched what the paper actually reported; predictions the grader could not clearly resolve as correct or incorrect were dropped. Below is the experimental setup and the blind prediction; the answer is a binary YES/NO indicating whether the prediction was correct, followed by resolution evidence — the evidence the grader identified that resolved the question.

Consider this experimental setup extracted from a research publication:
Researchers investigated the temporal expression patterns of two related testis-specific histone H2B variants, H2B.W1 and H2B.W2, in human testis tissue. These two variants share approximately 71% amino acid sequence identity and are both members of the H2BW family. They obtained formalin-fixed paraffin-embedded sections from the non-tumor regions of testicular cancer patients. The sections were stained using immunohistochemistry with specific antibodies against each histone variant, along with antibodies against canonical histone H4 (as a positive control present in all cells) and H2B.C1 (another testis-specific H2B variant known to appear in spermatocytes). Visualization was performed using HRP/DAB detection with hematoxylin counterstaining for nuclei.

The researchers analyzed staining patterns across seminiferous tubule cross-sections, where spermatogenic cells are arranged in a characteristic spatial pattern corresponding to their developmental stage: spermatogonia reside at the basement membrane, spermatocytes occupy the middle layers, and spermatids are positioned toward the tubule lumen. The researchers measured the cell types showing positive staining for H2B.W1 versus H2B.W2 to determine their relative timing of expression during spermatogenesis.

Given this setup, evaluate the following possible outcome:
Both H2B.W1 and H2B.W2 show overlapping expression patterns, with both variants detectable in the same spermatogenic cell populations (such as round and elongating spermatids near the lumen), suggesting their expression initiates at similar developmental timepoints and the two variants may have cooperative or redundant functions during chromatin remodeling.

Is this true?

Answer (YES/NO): NO